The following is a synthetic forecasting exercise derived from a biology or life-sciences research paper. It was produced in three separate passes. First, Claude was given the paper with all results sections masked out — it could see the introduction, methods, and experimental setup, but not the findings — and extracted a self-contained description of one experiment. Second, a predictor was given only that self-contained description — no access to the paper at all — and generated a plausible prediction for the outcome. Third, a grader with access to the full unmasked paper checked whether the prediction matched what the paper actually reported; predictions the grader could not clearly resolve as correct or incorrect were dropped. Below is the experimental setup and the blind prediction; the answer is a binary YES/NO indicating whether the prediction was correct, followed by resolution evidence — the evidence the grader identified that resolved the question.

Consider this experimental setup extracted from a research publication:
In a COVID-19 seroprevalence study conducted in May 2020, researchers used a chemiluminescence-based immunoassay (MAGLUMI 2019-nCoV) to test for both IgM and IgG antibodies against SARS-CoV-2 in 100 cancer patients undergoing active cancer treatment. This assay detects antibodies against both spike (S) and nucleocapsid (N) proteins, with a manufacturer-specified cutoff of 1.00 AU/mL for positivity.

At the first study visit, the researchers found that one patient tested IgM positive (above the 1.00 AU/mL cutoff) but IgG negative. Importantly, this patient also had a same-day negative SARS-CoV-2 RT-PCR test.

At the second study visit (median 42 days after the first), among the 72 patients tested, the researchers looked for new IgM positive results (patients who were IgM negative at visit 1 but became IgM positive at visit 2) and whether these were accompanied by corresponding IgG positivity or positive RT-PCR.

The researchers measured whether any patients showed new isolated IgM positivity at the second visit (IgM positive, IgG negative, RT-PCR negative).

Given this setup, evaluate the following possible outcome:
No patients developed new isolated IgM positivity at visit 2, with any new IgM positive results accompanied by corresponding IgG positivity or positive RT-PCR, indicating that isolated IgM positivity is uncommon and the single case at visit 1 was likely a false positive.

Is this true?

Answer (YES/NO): NO